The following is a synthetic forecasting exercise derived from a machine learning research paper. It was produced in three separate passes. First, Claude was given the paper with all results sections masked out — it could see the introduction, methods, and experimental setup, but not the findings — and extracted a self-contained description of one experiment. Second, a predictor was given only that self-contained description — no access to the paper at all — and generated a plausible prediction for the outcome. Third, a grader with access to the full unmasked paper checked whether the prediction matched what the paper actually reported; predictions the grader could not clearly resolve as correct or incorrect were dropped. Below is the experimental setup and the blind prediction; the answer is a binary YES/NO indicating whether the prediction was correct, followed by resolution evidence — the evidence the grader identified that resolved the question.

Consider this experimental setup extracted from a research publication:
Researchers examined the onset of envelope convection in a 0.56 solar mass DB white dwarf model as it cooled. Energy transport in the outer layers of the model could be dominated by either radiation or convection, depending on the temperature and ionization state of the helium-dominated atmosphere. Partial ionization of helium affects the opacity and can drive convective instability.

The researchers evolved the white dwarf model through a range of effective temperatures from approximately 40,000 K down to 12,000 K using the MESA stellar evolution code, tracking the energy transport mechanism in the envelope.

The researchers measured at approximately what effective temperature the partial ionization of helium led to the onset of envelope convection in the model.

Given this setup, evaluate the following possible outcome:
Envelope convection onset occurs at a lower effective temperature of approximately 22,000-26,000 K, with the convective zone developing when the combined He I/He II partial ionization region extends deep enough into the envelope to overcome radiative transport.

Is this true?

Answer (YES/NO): NO